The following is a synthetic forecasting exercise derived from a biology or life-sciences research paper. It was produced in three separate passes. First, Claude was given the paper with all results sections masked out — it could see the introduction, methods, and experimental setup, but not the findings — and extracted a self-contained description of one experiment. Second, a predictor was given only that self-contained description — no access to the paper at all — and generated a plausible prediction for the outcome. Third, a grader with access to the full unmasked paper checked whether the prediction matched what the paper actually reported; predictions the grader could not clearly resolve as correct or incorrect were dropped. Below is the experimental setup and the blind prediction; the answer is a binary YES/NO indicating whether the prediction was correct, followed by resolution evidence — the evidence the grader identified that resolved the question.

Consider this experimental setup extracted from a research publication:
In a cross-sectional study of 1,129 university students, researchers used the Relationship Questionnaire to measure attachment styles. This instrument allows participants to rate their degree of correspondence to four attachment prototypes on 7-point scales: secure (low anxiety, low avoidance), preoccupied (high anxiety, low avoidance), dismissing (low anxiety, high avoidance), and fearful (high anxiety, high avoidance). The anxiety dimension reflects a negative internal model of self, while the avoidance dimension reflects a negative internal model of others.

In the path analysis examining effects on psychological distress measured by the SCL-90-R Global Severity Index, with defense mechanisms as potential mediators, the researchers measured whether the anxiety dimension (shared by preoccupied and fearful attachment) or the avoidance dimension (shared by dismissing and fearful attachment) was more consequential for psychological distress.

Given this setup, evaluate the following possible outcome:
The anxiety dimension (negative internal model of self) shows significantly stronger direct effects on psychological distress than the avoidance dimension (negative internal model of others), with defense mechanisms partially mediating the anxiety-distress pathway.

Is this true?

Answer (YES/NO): YES